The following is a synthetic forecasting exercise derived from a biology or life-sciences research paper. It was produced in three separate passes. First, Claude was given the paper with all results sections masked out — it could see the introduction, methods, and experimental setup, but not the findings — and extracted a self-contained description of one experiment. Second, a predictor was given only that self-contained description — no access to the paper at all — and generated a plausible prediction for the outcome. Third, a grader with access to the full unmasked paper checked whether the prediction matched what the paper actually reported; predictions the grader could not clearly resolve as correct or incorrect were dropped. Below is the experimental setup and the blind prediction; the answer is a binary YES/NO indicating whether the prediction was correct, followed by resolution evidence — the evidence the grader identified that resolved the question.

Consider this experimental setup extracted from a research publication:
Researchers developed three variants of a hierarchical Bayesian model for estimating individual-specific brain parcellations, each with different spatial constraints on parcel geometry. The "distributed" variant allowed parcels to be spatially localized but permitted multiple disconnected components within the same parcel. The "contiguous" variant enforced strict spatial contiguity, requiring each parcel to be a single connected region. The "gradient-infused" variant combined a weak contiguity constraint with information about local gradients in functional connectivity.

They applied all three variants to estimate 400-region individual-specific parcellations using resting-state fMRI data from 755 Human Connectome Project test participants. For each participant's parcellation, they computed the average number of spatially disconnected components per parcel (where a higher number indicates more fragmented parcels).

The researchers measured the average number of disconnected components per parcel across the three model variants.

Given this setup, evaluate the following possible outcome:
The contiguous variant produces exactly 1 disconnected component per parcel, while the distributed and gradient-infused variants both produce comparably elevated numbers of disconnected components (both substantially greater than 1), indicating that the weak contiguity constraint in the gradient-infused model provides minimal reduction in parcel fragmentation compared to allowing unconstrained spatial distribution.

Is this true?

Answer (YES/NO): NO